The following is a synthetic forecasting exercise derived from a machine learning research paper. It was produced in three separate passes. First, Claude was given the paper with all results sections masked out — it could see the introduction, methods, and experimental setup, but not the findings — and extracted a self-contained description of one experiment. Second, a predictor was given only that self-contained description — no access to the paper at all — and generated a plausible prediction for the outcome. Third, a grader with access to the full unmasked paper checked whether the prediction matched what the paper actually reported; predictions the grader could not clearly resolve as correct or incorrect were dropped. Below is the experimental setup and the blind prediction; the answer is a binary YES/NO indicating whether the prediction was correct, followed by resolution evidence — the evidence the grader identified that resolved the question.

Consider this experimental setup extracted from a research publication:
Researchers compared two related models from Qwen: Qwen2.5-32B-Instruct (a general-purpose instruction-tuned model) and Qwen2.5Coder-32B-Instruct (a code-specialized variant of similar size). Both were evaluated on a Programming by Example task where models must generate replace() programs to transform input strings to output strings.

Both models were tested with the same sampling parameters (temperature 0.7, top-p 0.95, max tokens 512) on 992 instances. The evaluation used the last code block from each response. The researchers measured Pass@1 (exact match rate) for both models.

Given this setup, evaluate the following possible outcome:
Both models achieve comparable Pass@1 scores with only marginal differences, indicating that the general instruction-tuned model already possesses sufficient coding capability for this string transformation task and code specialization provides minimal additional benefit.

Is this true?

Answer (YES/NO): YES